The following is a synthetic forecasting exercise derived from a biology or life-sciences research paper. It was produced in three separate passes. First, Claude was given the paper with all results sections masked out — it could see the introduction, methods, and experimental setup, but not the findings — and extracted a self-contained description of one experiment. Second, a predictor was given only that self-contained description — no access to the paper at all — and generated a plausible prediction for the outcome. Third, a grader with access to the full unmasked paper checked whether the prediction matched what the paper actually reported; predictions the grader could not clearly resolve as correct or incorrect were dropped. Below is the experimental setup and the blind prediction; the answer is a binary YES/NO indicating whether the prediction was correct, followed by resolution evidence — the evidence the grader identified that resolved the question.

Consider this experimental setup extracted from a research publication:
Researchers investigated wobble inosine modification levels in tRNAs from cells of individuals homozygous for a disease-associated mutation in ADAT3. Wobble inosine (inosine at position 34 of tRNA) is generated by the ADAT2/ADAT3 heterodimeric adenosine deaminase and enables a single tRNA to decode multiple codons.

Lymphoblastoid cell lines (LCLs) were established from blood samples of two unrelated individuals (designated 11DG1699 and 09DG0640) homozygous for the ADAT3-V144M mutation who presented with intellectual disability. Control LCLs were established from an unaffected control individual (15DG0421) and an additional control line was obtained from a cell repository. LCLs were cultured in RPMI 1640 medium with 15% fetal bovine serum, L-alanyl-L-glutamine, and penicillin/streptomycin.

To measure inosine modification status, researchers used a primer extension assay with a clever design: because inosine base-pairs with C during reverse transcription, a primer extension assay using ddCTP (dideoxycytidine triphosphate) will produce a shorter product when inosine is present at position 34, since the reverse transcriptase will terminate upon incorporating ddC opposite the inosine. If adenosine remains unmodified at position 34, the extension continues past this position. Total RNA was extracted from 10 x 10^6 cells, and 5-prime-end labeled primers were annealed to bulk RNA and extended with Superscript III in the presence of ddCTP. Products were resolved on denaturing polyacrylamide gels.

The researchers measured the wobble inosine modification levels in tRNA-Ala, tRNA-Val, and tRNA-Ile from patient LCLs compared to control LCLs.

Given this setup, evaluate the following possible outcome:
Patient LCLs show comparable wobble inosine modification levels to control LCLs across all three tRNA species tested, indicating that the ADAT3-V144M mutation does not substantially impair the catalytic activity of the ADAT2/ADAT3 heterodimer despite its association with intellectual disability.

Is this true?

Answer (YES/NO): NO